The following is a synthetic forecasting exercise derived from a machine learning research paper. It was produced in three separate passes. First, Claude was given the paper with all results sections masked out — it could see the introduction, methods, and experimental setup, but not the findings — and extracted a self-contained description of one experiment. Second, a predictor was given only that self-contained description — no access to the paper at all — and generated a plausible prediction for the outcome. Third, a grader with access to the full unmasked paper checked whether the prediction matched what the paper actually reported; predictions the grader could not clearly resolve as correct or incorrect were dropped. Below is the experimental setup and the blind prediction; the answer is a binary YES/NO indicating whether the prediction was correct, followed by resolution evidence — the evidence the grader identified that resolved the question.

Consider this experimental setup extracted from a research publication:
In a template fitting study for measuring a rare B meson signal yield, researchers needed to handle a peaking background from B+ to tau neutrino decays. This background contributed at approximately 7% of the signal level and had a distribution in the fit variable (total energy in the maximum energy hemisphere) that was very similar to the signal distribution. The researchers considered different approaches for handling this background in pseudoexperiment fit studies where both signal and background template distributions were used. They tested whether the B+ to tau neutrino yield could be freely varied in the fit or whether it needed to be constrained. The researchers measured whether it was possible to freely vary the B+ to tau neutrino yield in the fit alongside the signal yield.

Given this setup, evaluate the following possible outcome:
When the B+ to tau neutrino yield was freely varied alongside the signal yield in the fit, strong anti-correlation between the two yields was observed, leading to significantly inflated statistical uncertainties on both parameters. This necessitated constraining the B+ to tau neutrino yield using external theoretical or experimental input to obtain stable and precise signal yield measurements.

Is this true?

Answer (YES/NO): NO